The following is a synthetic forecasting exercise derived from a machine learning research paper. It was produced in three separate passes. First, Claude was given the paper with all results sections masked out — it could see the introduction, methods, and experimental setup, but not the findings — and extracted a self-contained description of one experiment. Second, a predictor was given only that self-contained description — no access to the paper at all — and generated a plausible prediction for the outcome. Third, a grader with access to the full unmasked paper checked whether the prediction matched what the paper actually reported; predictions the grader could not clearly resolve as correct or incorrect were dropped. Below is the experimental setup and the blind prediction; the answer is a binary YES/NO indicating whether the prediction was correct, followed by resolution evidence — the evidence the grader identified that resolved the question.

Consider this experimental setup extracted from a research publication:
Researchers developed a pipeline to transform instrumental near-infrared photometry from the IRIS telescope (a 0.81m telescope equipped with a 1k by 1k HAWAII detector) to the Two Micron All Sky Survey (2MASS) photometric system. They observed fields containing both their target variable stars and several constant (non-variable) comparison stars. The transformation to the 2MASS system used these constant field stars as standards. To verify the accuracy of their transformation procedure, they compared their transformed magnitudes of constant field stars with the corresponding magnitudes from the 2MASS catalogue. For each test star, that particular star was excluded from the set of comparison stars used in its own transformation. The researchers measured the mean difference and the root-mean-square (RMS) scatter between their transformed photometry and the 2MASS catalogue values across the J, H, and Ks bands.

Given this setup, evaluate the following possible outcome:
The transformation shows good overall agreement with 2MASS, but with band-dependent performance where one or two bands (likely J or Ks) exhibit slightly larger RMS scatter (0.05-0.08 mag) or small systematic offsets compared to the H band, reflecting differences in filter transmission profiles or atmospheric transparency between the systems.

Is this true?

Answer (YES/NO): NO